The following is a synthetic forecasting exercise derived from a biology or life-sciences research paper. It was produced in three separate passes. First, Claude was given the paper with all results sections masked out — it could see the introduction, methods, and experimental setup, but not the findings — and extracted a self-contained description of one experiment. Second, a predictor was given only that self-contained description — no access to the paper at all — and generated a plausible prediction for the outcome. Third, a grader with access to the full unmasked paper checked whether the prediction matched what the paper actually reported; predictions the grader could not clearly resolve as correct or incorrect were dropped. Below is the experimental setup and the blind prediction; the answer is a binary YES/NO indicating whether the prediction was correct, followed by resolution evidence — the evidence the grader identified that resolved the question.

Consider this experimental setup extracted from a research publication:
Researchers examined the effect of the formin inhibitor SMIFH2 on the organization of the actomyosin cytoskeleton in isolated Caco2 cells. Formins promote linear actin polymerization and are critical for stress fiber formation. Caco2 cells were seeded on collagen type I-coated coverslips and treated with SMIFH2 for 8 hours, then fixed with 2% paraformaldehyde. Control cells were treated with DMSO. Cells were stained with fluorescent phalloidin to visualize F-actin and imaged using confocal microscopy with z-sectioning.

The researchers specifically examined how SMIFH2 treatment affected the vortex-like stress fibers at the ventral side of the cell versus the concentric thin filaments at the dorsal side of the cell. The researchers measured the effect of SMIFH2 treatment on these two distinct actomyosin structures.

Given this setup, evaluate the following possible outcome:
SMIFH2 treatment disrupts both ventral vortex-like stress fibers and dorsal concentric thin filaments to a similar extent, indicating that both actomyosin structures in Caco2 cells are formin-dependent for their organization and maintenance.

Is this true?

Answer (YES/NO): NO